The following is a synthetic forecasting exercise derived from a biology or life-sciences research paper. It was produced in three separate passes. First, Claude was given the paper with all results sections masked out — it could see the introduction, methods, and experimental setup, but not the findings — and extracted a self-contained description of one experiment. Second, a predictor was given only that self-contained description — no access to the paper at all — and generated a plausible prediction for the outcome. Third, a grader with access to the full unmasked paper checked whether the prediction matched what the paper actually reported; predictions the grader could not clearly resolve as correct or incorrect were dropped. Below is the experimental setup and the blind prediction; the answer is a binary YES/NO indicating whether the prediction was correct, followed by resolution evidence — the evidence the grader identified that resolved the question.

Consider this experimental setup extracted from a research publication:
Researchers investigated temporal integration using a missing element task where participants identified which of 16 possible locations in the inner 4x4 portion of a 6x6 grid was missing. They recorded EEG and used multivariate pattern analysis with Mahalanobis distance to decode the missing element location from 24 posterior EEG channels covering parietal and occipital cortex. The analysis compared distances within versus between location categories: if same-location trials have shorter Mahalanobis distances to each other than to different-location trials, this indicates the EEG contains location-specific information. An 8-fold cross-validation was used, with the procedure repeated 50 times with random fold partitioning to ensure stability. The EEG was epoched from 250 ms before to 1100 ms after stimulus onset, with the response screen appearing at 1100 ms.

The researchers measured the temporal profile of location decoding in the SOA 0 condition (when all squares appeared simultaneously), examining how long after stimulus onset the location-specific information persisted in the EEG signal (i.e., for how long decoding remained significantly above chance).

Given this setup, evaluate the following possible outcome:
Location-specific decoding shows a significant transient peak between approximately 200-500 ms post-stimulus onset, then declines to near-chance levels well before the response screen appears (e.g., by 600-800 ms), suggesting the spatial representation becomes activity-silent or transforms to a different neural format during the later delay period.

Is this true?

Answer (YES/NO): NO